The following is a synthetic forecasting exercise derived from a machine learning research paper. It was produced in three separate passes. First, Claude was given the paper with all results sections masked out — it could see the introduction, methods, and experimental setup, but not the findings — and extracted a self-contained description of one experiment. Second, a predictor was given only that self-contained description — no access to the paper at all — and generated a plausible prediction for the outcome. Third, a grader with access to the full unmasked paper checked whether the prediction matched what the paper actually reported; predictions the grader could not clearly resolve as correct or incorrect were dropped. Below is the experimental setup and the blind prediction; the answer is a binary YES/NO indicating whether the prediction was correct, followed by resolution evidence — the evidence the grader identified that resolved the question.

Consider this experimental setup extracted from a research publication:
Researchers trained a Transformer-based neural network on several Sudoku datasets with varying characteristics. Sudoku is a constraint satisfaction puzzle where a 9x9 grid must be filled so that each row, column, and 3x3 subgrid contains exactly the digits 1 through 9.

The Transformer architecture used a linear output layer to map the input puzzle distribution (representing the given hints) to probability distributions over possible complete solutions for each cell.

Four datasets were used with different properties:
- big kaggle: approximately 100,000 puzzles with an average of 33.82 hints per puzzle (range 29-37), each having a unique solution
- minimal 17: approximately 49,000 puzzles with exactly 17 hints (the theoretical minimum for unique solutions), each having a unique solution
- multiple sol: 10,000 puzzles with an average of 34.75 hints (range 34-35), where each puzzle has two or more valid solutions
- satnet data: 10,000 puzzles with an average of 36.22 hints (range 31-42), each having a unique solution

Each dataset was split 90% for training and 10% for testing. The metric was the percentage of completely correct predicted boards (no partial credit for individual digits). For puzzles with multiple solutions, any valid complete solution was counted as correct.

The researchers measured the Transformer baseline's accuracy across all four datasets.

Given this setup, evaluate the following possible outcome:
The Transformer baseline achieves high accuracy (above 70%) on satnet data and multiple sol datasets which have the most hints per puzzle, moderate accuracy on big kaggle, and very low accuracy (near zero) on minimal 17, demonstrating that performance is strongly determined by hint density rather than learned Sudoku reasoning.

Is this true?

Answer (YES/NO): NO